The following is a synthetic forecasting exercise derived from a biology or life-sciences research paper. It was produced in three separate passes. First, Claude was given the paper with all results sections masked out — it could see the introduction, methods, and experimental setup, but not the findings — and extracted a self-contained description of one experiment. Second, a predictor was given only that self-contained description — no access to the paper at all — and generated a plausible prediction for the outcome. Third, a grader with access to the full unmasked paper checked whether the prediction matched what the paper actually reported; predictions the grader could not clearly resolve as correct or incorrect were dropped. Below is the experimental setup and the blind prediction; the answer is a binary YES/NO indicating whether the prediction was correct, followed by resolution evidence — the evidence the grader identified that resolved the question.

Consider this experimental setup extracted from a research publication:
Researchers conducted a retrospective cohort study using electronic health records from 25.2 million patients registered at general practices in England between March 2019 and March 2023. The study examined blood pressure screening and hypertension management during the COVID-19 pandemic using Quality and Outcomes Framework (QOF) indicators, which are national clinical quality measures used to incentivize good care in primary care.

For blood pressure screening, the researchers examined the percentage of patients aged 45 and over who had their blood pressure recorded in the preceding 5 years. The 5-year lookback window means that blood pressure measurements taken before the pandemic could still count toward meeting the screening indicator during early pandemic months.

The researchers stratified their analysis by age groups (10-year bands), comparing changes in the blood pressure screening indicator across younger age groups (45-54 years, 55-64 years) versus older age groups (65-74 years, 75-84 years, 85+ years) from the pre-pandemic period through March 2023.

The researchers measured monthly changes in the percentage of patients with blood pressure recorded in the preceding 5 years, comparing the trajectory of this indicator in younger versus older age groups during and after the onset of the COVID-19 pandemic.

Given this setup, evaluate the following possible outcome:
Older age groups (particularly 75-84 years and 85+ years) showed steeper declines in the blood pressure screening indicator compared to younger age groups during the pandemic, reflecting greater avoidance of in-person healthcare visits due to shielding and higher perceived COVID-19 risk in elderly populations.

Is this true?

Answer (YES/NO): NO